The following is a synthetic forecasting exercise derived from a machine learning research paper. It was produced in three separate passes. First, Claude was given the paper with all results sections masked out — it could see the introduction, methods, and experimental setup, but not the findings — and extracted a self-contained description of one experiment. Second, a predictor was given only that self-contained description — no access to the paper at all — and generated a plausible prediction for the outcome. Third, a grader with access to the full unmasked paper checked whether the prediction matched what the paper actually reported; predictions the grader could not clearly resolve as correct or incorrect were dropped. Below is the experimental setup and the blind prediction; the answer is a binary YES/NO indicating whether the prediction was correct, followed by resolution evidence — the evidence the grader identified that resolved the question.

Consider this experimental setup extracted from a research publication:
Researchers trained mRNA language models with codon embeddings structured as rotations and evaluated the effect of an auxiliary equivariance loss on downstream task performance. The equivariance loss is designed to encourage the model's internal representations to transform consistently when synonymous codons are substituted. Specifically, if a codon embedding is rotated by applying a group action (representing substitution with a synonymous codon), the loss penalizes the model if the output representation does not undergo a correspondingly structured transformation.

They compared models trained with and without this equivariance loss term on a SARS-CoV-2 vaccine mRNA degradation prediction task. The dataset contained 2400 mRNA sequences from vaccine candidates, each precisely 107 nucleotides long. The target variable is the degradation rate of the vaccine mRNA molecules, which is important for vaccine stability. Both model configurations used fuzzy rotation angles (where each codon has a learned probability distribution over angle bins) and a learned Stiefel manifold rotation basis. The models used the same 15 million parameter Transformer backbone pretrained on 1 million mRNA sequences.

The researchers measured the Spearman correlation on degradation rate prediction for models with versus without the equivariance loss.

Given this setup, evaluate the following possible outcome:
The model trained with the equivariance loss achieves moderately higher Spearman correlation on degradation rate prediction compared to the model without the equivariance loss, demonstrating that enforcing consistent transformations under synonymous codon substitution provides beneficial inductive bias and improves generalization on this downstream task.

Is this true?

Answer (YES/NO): YES